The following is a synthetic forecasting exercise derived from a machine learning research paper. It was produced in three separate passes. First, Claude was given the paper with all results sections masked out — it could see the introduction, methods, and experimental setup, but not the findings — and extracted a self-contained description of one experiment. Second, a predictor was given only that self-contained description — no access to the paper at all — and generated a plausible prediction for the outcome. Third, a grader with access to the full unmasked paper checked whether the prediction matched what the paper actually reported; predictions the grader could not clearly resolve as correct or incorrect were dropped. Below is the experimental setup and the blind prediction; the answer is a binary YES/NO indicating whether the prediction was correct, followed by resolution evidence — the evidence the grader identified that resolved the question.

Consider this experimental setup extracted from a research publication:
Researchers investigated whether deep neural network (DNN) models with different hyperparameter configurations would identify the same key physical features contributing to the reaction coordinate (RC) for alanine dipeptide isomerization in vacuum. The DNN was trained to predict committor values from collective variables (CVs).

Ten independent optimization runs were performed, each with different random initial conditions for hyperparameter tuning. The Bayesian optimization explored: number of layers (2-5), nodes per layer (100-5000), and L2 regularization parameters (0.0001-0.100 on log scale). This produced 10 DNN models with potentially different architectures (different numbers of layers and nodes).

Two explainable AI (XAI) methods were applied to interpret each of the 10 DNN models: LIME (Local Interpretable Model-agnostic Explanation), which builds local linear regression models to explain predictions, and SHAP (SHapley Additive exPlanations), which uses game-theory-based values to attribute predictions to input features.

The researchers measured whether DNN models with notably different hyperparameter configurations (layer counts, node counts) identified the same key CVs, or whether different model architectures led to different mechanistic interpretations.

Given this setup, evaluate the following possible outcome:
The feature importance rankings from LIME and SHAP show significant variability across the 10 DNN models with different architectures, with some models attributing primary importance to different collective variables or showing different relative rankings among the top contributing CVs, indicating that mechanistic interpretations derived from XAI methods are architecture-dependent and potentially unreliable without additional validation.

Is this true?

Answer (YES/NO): NO